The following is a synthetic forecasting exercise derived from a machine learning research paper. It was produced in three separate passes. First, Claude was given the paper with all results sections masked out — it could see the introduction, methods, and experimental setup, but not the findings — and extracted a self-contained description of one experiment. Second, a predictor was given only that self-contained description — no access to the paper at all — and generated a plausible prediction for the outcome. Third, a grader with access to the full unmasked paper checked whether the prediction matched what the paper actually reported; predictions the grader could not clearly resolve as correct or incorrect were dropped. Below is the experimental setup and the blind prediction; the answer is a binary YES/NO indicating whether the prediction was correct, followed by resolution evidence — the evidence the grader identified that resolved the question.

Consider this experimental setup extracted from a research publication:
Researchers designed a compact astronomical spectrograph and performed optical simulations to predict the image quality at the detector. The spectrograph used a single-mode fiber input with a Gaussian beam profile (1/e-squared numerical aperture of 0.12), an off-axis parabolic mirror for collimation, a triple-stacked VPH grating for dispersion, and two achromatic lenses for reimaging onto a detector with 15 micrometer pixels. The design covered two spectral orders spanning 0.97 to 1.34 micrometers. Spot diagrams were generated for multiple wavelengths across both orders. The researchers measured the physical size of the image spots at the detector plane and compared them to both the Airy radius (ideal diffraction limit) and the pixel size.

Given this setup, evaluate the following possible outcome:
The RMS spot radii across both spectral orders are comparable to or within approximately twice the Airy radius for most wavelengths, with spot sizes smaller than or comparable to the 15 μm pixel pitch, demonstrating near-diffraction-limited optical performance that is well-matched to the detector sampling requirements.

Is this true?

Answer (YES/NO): NO